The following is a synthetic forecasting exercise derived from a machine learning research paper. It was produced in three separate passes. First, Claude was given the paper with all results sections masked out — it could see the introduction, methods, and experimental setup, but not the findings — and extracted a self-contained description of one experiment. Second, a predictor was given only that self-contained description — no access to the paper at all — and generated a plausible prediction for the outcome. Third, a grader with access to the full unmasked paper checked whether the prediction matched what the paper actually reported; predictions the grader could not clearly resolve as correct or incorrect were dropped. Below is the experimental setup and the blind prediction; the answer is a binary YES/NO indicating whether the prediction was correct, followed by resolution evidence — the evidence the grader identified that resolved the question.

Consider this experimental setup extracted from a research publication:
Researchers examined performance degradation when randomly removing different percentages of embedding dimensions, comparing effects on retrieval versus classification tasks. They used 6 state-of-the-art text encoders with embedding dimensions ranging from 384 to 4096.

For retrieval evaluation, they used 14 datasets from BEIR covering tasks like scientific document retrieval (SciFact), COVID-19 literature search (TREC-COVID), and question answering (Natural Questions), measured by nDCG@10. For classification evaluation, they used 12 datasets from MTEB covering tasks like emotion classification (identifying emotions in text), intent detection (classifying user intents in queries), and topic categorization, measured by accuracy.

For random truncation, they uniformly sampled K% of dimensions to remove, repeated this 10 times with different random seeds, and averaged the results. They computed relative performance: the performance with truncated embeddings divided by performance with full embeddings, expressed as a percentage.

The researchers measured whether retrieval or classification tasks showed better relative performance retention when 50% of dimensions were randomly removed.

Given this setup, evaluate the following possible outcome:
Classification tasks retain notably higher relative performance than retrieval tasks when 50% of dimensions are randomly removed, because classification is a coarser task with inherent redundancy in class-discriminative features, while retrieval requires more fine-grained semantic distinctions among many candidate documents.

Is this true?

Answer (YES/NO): YES